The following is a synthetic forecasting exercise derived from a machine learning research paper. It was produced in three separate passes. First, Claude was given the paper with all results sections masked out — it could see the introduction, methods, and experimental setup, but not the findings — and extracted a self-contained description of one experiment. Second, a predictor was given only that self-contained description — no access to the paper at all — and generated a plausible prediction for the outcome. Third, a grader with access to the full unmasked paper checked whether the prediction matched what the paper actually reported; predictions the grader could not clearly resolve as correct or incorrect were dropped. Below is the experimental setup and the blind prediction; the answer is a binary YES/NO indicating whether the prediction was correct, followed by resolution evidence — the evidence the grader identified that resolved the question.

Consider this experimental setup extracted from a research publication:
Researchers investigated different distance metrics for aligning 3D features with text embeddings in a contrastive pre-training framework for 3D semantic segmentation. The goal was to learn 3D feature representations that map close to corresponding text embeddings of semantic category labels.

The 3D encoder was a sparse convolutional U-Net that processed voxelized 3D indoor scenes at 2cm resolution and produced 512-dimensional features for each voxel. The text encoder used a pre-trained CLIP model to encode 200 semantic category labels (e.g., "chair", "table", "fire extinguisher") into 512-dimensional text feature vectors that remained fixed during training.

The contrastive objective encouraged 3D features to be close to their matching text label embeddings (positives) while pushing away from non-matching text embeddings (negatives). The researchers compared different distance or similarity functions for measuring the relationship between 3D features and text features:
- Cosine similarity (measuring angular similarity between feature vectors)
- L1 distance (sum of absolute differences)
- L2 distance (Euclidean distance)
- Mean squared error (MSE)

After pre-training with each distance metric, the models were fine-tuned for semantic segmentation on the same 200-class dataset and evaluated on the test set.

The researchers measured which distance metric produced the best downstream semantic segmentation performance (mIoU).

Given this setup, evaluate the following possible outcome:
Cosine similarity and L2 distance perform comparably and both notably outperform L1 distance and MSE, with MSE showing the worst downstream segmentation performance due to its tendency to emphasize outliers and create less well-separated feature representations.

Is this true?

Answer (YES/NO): NO